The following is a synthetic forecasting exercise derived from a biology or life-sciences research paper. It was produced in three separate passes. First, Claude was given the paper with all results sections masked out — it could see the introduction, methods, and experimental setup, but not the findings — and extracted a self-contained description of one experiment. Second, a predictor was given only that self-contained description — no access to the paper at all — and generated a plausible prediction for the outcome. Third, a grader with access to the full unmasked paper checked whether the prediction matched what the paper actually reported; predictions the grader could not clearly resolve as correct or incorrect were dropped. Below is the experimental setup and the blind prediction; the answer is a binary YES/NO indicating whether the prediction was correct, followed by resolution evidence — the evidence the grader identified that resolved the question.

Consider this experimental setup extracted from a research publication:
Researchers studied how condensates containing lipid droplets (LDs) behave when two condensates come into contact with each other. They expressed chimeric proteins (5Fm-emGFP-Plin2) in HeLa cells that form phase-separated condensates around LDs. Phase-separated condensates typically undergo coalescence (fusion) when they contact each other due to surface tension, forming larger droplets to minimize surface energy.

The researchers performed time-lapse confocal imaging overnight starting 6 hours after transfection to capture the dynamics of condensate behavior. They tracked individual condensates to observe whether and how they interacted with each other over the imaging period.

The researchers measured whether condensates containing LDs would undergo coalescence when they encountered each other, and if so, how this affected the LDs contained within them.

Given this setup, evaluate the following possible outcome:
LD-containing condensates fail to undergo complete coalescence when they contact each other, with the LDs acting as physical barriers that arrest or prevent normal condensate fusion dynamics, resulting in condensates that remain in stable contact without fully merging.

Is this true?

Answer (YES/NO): NO